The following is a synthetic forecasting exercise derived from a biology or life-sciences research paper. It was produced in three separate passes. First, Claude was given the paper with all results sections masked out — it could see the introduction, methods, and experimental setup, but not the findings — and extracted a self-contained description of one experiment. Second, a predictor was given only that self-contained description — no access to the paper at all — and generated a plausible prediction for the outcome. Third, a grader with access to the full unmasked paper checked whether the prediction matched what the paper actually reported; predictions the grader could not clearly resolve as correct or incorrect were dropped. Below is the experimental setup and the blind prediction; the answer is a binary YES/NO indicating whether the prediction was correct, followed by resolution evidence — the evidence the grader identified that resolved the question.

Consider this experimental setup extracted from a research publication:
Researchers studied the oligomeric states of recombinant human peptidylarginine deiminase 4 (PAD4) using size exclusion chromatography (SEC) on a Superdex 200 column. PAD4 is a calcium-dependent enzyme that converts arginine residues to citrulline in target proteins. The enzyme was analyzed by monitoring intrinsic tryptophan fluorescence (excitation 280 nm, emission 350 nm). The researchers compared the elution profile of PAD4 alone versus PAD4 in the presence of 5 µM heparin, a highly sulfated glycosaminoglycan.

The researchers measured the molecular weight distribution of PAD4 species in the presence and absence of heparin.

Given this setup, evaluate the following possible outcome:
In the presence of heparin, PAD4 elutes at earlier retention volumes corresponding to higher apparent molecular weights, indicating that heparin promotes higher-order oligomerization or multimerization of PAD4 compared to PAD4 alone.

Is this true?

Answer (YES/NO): YES